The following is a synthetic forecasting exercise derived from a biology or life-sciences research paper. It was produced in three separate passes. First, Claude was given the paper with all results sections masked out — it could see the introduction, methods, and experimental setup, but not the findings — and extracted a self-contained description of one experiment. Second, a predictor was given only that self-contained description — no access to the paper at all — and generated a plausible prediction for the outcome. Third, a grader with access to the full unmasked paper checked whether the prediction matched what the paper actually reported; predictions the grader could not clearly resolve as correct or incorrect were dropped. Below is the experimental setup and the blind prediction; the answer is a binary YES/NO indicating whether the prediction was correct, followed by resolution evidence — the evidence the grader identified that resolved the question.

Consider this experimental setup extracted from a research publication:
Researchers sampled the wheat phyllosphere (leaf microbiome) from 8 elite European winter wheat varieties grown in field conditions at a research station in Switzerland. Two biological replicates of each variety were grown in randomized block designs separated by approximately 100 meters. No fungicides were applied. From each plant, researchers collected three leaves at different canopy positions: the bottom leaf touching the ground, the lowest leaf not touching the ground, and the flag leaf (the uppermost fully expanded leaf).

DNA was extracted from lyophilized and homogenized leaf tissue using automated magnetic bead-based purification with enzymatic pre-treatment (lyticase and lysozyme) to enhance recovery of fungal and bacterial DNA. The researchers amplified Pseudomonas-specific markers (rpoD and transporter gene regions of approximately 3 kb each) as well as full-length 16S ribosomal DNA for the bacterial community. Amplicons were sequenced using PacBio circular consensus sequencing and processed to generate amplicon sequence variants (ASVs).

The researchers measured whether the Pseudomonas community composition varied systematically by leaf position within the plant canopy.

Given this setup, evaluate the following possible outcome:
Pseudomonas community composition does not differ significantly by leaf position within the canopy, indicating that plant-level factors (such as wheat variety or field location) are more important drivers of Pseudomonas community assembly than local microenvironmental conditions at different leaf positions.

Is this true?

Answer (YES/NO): NO